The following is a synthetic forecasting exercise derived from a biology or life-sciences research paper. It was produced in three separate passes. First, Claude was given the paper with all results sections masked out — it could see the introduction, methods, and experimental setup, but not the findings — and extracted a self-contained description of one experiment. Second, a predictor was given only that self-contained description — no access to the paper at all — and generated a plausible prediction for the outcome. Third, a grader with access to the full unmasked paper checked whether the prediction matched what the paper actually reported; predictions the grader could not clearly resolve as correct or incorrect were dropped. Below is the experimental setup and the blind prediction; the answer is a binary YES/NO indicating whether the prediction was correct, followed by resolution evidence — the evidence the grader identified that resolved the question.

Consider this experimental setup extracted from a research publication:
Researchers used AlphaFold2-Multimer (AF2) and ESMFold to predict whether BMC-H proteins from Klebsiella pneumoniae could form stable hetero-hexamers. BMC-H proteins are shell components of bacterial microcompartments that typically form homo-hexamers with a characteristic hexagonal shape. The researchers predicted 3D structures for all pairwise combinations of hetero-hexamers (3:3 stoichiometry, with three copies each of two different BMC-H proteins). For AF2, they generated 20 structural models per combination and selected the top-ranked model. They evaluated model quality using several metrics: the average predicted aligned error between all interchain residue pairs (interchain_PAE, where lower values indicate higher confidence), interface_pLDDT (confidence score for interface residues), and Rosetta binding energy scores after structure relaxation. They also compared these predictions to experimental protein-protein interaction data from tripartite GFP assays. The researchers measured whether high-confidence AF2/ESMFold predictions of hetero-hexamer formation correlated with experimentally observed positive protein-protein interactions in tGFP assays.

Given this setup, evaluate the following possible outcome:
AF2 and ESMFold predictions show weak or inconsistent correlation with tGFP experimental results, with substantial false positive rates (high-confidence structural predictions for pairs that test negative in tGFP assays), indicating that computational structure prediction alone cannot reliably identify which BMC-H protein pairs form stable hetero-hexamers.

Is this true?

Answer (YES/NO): NO